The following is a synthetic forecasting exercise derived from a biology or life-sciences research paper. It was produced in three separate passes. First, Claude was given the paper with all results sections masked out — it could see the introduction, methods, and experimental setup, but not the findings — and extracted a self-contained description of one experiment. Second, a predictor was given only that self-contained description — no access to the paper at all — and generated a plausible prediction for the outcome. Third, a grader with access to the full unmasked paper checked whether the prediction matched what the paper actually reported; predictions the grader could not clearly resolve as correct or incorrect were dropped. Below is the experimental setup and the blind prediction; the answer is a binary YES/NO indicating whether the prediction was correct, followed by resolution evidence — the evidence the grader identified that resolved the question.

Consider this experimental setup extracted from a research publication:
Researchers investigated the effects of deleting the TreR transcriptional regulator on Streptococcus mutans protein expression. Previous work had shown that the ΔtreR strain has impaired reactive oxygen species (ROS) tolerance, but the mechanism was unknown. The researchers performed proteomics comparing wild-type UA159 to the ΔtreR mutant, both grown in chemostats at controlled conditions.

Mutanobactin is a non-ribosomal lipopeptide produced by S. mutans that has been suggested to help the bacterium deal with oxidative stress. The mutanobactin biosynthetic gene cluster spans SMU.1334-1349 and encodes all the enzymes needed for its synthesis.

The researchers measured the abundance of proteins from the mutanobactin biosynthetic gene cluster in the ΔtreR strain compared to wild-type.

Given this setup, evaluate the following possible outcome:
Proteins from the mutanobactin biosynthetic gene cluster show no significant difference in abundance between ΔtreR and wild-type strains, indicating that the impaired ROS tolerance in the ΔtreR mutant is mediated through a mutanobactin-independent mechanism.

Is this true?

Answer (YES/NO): NO